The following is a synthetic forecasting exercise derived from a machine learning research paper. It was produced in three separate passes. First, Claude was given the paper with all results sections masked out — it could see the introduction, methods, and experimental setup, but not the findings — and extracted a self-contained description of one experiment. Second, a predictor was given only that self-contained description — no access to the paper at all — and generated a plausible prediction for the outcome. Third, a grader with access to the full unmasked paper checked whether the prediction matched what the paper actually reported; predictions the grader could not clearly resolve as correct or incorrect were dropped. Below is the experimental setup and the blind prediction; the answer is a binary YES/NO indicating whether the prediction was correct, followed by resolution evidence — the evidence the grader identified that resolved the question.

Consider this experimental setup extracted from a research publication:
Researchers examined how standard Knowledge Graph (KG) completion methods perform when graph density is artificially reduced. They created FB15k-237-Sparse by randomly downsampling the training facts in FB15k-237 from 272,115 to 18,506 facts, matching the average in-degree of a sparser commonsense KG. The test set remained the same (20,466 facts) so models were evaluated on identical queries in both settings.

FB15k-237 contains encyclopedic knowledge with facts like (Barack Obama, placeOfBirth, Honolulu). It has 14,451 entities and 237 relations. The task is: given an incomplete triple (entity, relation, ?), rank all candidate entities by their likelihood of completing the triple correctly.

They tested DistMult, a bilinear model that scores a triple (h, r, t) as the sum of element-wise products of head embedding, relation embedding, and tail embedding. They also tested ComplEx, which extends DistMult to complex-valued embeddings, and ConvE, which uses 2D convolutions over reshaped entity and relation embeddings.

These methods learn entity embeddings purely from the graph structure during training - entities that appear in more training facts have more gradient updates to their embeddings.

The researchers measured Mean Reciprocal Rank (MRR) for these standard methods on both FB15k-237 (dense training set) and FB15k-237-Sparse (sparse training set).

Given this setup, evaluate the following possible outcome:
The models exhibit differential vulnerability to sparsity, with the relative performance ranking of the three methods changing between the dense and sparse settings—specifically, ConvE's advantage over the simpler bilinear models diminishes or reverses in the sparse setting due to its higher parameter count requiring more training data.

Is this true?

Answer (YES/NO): NO